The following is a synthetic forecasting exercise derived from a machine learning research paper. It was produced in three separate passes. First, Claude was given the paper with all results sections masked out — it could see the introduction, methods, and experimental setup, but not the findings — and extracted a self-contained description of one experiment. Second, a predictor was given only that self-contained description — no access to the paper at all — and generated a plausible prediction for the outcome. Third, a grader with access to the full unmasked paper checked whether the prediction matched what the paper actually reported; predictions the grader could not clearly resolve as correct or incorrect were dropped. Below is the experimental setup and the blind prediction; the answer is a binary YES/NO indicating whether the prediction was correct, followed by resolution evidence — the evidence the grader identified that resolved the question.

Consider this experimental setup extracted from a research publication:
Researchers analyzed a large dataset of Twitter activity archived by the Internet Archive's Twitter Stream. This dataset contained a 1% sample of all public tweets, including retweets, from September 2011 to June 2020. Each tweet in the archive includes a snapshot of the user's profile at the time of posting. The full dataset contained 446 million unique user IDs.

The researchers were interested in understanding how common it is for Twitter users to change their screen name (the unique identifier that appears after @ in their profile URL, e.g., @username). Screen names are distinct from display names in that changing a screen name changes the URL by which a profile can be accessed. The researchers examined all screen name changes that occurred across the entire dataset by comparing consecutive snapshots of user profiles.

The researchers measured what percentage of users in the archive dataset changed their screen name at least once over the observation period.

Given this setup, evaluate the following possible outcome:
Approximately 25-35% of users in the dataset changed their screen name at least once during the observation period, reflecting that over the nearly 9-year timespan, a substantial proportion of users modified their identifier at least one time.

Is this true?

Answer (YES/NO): NO